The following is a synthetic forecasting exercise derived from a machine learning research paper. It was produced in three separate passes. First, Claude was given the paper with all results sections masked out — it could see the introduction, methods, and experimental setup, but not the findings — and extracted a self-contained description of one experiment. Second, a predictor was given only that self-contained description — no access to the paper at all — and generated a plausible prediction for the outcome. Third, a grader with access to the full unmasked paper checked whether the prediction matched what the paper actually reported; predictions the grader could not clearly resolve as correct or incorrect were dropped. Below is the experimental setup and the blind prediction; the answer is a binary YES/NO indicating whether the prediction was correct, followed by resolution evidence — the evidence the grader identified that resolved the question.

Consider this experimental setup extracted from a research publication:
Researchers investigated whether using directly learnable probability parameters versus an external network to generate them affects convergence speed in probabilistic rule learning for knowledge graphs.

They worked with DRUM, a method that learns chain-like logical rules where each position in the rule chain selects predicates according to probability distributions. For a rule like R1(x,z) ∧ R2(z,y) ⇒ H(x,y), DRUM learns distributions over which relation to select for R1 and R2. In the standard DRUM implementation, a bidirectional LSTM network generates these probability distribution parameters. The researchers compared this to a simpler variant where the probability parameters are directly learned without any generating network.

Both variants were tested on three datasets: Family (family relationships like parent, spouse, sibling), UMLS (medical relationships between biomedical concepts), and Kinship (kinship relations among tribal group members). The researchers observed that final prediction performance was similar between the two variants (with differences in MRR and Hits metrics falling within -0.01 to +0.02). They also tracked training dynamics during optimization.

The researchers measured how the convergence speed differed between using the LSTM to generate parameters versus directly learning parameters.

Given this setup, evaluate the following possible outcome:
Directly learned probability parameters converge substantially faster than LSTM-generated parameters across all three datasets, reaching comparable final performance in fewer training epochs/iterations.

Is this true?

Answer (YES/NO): NO